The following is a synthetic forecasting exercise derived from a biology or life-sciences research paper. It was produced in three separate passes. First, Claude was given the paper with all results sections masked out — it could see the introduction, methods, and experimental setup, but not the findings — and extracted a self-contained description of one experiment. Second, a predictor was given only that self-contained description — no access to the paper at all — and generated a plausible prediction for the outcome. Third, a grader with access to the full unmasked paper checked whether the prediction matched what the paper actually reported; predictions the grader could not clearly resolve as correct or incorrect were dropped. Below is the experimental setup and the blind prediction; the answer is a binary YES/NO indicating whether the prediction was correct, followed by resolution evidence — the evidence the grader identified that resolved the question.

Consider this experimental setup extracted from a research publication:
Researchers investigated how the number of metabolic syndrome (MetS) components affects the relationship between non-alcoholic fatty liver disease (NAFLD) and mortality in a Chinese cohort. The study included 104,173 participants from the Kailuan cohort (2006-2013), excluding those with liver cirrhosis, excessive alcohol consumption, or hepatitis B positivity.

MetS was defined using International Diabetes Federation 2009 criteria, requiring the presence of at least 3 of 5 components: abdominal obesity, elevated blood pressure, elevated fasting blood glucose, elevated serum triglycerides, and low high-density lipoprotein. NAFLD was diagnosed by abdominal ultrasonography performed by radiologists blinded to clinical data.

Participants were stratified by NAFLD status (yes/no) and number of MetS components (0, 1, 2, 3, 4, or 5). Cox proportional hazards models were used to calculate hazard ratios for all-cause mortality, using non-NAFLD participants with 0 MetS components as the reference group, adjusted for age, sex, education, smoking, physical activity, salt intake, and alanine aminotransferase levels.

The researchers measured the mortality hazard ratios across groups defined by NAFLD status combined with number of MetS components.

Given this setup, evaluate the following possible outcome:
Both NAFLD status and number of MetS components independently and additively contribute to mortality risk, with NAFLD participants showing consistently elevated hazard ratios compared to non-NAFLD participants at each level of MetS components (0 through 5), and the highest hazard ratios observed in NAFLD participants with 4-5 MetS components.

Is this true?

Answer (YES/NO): NO